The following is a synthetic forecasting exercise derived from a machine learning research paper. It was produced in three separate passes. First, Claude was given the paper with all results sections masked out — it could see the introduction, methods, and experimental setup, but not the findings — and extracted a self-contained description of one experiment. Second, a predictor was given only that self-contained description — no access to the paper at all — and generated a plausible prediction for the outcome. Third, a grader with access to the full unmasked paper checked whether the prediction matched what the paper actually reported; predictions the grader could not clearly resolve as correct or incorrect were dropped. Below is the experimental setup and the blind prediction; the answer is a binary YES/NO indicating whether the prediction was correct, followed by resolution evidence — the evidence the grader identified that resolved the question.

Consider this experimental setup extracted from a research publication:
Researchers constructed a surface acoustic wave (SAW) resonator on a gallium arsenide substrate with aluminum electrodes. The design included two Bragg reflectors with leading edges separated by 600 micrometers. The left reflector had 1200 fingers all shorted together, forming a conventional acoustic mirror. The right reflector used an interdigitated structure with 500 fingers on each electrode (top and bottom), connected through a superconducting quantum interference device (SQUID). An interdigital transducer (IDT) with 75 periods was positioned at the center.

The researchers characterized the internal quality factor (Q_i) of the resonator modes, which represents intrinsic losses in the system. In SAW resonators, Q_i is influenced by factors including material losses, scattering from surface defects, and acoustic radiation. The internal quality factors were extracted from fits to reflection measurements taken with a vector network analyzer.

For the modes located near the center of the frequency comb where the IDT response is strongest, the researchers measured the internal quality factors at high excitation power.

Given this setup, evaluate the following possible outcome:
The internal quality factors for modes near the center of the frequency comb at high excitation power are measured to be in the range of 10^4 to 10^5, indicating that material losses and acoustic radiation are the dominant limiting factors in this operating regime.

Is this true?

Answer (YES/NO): NO